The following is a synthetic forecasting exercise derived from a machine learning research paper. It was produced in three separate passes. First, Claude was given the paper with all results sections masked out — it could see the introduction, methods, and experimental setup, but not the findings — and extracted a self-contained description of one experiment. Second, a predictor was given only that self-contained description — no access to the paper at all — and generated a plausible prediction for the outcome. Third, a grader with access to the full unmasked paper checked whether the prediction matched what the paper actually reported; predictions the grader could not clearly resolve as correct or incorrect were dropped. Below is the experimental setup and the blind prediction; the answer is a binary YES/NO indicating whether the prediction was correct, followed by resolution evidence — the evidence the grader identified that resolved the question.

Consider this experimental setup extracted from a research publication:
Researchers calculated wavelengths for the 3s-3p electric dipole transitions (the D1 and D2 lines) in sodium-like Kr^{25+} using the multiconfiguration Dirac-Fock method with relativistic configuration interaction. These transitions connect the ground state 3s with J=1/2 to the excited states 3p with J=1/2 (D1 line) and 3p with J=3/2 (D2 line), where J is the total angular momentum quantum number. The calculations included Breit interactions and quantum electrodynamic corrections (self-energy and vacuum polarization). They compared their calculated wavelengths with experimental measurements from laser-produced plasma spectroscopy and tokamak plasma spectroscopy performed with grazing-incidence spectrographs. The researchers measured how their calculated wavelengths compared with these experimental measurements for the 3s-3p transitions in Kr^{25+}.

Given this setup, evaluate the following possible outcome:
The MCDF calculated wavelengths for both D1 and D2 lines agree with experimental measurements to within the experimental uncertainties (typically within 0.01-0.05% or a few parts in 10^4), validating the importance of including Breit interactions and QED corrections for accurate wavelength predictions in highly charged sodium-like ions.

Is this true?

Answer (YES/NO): NO